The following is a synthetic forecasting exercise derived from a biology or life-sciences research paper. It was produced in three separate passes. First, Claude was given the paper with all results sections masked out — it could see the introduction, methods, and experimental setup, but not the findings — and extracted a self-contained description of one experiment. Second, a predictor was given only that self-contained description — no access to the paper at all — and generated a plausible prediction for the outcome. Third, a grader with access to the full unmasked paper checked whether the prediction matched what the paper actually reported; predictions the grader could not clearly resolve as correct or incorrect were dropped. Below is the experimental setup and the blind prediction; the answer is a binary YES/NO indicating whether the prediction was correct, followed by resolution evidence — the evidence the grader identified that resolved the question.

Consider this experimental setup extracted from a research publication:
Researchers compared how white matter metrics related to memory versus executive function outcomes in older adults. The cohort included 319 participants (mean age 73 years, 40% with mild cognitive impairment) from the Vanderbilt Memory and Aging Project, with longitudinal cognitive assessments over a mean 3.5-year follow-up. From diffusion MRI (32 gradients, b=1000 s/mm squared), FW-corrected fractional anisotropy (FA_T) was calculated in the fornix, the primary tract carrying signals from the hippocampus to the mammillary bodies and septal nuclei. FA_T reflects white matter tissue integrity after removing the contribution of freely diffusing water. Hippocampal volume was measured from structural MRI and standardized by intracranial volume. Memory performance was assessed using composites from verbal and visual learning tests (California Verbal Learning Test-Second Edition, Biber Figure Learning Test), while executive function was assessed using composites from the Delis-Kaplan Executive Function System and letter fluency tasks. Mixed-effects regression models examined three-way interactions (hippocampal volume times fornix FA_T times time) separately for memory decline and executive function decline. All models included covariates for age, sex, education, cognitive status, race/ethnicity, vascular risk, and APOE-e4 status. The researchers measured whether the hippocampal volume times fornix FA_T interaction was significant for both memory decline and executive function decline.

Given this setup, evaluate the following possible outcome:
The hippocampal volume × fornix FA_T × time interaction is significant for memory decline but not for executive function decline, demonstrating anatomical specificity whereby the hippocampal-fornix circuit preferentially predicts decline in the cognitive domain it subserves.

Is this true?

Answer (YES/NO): NO